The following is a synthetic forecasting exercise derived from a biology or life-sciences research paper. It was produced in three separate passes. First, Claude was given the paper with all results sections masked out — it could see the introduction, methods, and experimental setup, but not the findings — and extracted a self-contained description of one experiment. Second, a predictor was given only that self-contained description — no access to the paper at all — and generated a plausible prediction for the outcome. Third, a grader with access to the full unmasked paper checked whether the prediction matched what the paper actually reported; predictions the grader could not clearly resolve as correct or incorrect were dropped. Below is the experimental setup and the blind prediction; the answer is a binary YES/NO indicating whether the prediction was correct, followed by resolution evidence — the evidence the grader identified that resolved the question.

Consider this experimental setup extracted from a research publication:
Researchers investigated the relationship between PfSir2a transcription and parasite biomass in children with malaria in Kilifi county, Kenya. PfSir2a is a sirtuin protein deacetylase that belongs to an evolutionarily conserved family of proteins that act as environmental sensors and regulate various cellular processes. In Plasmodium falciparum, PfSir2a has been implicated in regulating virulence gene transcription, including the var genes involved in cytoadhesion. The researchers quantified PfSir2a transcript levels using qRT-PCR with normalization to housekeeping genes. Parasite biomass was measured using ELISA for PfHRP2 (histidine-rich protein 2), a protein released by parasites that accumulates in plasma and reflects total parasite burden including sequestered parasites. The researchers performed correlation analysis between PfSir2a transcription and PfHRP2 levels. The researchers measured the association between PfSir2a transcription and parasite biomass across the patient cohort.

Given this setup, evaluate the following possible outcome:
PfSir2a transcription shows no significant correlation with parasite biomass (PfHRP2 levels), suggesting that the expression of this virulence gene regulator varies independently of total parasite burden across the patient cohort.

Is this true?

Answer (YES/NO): NO